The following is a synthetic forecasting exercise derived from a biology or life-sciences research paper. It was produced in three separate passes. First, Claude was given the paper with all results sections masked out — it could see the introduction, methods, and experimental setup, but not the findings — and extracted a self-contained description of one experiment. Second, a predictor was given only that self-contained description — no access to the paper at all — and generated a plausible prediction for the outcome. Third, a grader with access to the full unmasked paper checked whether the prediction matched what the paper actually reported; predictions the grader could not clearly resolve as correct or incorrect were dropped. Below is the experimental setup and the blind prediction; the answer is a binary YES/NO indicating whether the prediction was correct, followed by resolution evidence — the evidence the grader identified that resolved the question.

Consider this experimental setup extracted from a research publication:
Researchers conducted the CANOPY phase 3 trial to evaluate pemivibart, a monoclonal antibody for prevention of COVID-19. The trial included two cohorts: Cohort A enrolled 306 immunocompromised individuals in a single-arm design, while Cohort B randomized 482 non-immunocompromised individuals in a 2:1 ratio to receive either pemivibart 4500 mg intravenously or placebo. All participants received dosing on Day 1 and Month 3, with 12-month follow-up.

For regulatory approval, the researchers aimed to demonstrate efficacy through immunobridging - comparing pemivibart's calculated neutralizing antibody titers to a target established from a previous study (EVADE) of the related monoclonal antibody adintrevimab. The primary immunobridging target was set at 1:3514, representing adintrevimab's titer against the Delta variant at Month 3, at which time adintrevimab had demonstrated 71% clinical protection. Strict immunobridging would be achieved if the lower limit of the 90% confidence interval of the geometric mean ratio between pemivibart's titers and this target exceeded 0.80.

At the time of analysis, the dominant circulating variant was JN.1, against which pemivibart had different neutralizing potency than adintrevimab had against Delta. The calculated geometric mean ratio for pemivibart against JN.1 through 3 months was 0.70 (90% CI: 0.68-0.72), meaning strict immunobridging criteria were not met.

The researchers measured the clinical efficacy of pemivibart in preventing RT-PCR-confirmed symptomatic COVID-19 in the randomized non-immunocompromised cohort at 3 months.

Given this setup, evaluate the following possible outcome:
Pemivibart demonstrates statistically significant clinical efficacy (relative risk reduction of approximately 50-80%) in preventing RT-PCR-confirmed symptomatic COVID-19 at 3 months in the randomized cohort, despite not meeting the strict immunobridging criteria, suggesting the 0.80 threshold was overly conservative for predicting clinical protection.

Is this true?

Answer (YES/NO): NO